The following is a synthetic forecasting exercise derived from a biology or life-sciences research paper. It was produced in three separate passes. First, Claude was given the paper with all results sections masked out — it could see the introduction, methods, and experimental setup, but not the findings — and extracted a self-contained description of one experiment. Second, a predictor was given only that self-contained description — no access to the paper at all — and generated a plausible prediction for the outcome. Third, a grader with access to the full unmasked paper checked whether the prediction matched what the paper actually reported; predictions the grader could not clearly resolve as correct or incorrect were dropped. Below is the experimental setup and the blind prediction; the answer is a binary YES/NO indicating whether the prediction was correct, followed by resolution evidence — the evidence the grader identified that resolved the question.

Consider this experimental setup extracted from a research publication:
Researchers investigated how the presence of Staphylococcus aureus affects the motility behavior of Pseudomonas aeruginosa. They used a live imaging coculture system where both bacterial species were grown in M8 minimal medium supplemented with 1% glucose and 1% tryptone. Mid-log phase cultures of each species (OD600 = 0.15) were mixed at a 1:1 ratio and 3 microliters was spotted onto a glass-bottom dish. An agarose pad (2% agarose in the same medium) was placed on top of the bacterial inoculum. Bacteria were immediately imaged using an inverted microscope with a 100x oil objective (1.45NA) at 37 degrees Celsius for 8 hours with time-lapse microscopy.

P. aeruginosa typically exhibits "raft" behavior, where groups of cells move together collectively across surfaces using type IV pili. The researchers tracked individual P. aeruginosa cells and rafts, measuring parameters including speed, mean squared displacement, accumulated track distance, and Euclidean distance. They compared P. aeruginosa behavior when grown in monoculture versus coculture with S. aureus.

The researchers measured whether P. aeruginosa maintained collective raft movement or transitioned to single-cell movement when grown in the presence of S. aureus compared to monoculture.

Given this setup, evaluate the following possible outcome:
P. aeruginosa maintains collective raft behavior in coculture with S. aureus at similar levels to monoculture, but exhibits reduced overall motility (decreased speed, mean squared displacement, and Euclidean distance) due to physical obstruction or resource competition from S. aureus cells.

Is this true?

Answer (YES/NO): NO